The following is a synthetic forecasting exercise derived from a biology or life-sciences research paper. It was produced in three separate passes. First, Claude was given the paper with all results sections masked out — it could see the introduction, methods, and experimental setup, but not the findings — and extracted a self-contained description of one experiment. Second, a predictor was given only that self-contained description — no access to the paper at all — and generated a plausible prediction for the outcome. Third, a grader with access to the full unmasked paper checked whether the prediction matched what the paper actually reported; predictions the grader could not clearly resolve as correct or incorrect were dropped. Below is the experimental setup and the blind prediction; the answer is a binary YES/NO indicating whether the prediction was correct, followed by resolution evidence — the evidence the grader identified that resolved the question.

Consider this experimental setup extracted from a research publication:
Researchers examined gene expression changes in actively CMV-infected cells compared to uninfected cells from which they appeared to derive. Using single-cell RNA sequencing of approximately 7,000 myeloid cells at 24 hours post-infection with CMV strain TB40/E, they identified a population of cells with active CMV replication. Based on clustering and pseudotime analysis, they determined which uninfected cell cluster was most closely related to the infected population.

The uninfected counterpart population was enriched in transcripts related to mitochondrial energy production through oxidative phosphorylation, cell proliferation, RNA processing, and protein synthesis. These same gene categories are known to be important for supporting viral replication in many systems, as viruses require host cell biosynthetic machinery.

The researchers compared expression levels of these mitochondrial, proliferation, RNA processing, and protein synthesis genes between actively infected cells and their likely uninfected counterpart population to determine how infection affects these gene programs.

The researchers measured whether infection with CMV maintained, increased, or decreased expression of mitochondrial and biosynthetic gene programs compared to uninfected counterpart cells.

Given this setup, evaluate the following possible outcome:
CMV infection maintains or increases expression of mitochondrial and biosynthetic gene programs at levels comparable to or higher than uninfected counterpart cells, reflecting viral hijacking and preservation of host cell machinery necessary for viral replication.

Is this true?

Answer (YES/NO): YES